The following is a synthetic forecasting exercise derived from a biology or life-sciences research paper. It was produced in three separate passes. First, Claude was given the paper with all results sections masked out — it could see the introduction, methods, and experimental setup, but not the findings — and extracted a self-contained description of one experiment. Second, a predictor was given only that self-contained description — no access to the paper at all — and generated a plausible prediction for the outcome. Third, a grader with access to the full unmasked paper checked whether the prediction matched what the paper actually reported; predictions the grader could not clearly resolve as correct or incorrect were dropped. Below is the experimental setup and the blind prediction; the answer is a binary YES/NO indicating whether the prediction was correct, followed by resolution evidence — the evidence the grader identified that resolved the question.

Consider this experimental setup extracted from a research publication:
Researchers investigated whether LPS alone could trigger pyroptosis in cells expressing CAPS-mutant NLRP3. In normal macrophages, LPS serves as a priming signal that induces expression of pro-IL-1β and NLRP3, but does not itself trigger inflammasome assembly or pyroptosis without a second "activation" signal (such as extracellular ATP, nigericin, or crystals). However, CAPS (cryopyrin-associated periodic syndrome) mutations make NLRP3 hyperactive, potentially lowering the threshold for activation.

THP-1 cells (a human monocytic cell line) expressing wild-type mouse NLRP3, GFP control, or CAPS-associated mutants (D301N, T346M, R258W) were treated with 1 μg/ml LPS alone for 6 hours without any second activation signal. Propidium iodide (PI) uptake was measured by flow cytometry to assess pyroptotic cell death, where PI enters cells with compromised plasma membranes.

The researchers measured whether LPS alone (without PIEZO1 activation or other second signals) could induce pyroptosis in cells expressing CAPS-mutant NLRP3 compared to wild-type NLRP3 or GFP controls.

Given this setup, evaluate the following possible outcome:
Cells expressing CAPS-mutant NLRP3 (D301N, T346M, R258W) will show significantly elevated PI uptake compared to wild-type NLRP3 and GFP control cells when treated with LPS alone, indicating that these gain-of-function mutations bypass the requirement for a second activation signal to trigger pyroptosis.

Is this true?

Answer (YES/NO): YES